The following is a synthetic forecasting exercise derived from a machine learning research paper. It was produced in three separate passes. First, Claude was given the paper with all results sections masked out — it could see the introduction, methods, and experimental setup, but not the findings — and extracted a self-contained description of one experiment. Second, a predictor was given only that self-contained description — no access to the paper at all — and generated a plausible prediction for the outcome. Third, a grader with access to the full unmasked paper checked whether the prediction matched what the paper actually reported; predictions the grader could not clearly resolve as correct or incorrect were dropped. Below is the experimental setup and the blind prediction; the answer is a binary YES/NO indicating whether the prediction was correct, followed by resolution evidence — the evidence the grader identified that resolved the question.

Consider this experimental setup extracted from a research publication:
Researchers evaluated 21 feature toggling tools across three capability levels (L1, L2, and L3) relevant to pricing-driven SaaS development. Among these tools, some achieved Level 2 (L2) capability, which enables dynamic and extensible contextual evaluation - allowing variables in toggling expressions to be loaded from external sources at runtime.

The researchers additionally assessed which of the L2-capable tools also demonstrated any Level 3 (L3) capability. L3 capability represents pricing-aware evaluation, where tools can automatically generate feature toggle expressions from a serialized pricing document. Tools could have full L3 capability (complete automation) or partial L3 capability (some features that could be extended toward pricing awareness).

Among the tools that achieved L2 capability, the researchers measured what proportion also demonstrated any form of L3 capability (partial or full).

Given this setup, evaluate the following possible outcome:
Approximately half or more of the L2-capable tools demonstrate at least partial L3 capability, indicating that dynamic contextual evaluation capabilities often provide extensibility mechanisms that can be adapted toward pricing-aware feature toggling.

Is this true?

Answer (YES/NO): NO